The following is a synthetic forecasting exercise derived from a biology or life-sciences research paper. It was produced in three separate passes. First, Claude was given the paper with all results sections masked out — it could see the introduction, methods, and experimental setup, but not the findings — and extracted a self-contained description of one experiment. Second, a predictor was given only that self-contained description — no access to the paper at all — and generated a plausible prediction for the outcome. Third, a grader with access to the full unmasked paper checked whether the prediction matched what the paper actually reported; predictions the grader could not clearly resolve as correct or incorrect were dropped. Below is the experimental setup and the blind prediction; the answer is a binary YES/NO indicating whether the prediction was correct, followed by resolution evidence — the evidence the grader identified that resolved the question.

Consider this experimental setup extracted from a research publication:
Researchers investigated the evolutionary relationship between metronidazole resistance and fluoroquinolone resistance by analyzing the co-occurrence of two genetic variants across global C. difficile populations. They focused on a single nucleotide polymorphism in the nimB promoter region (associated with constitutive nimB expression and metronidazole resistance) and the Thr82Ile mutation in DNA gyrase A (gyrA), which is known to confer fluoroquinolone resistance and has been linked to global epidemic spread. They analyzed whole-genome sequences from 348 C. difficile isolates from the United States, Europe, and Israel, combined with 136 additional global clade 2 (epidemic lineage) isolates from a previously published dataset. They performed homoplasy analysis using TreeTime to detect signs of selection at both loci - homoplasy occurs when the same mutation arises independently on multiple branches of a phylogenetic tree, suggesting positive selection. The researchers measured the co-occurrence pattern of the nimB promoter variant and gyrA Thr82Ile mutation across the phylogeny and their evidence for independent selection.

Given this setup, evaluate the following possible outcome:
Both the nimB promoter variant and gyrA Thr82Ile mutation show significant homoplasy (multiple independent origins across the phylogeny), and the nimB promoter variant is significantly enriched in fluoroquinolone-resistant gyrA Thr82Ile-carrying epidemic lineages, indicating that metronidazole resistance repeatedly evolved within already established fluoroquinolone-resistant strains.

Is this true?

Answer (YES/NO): YES